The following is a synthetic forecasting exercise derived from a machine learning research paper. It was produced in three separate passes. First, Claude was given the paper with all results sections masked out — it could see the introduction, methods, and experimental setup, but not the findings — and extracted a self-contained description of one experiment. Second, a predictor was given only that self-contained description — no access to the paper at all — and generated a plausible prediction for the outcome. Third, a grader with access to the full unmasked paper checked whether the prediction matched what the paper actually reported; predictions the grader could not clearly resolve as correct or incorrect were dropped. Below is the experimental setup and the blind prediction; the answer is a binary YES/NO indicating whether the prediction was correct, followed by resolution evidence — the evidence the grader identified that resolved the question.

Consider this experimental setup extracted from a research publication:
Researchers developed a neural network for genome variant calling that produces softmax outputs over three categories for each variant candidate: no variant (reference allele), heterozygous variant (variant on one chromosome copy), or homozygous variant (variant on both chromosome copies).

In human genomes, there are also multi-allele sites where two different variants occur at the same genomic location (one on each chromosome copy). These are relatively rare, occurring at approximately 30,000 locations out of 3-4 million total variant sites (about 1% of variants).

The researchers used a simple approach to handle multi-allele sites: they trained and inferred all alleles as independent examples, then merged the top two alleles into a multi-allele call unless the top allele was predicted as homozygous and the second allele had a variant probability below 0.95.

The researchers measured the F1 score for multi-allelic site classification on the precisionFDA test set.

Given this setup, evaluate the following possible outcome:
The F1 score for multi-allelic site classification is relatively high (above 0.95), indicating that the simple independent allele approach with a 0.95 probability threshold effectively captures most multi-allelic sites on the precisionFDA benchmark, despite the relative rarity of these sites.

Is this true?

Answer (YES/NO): YES